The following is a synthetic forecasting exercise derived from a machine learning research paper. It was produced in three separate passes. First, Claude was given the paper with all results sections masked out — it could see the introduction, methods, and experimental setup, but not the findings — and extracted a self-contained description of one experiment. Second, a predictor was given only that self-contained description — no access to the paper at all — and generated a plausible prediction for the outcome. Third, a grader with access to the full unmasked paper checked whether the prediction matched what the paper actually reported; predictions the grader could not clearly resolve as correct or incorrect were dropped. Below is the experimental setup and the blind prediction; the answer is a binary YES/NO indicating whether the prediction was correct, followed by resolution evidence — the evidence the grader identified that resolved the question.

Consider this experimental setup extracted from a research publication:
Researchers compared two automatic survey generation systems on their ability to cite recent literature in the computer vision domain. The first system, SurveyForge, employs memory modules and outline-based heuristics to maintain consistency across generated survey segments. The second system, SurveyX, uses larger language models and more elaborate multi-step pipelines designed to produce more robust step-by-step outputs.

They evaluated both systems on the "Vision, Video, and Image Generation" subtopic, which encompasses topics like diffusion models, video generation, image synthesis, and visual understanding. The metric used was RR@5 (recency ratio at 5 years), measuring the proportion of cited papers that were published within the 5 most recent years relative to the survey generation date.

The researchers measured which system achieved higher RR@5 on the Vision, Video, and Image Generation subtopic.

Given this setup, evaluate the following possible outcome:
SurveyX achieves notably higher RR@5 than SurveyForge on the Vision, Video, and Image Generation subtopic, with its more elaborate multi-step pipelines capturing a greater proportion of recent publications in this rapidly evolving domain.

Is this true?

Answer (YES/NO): NO